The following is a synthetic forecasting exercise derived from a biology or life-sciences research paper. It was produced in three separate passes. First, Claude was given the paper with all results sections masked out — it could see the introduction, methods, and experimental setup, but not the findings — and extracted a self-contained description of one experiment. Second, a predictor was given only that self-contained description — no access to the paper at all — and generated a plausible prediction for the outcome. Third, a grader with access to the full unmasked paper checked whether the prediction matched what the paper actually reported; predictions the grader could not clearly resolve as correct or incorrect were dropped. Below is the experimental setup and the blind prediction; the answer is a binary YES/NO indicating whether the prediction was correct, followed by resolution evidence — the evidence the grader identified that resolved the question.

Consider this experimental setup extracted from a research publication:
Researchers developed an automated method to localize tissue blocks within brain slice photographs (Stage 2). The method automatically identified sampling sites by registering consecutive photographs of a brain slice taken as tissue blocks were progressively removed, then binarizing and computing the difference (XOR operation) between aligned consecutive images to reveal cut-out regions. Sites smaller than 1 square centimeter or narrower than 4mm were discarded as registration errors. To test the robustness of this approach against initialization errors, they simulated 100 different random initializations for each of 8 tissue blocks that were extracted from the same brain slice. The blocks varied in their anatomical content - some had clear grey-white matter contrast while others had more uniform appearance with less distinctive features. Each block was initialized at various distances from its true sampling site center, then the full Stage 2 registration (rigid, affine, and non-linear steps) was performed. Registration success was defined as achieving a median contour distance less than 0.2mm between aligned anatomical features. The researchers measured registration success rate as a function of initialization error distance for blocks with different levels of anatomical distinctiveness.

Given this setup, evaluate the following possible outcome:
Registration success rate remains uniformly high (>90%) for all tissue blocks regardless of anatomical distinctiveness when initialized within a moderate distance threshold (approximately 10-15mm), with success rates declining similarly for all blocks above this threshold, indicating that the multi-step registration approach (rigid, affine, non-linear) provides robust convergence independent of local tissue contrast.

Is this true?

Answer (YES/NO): NO